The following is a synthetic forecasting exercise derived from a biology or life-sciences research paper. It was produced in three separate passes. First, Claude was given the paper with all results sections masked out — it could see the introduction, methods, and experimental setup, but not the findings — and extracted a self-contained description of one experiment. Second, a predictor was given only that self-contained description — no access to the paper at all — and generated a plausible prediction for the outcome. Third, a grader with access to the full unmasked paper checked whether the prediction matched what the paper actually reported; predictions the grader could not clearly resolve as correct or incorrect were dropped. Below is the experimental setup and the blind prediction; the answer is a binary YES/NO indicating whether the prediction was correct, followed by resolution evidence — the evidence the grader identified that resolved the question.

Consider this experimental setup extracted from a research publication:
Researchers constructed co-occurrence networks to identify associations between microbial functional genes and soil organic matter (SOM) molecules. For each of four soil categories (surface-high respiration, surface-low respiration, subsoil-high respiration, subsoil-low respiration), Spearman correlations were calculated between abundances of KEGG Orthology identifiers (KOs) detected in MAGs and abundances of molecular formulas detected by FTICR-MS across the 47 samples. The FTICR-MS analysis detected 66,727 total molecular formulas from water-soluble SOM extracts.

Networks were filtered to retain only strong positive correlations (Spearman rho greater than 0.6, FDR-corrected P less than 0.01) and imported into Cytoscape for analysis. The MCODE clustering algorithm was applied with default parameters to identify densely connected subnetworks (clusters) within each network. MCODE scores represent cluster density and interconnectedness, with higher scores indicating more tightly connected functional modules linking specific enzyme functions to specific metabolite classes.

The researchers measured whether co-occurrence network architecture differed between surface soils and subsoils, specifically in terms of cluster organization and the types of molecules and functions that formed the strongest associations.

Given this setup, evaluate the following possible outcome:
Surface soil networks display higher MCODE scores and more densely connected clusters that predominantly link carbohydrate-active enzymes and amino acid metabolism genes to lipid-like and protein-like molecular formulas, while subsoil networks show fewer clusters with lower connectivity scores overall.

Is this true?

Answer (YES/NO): NO